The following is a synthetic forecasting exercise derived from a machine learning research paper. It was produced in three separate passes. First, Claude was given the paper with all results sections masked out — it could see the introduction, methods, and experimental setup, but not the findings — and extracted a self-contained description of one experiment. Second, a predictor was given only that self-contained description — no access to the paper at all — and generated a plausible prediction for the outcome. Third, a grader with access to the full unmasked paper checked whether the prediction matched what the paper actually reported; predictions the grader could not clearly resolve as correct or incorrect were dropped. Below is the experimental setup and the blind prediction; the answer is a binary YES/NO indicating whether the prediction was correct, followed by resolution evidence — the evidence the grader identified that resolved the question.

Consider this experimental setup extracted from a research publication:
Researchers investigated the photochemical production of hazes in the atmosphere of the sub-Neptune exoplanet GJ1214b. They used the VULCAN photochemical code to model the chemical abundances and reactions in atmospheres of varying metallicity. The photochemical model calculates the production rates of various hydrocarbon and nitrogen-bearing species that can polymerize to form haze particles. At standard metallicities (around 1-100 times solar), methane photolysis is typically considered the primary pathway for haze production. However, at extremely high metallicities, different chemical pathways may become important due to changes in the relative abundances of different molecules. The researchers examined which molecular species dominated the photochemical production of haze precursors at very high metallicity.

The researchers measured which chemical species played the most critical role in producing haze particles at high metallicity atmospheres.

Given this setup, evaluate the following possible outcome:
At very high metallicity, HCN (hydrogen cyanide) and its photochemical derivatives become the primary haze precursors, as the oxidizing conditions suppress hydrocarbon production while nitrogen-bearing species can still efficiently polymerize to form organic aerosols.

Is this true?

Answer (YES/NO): NO